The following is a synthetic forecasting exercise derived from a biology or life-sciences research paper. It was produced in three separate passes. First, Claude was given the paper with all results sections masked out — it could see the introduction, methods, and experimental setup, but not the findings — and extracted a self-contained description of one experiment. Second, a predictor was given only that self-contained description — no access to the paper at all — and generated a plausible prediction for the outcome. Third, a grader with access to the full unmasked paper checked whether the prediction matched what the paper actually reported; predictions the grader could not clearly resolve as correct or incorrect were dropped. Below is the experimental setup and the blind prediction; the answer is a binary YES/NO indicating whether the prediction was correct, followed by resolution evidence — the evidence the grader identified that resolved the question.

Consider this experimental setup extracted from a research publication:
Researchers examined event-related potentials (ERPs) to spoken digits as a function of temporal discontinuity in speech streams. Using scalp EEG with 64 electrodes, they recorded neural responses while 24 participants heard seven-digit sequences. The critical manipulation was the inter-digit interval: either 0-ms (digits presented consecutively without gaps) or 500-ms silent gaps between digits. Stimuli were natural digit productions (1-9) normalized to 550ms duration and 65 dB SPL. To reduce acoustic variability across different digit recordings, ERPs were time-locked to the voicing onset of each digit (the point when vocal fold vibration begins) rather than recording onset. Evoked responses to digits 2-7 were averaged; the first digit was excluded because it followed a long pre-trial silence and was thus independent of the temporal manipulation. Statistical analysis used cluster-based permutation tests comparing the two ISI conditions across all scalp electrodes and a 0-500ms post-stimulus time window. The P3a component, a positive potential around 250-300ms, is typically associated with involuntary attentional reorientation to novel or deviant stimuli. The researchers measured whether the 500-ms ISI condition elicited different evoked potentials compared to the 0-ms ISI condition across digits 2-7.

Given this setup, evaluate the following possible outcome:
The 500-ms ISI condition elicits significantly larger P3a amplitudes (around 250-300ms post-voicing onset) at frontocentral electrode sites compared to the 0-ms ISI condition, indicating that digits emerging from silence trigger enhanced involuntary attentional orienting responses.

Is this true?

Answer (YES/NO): YES